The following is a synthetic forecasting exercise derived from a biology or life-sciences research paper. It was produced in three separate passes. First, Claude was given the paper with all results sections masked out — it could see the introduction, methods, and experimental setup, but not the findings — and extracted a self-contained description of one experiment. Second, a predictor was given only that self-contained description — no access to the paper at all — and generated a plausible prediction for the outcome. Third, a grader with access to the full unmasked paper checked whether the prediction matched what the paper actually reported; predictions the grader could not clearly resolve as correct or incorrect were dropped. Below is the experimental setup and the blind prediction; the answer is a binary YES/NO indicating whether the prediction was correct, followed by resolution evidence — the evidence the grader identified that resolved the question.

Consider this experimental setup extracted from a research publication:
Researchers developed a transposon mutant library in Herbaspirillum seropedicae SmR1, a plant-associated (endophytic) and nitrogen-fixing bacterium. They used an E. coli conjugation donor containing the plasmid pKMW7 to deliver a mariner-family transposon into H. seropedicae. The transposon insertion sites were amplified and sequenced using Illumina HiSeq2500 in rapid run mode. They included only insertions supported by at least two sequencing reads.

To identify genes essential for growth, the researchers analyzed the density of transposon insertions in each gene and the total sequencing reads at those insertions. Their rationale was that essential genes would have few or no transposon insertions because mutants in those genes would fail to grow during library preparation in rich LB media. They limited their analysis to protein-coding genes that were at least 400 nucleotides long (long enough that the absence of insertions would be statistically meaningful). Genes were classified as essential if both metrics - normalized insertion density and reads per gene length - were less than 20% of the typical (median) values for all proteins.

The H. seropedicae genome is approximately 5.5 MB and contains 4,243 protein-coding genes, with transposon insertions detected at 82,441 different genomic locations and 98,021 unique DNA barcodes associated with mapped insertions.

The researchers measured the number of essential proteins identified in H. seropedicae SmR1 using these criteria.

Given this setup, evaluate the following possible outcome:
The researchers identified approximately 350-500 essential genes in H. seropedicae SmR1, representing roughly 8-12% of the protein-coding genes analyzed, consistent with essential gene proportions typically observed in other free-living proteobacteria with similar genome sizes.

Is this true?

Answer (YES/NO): YES